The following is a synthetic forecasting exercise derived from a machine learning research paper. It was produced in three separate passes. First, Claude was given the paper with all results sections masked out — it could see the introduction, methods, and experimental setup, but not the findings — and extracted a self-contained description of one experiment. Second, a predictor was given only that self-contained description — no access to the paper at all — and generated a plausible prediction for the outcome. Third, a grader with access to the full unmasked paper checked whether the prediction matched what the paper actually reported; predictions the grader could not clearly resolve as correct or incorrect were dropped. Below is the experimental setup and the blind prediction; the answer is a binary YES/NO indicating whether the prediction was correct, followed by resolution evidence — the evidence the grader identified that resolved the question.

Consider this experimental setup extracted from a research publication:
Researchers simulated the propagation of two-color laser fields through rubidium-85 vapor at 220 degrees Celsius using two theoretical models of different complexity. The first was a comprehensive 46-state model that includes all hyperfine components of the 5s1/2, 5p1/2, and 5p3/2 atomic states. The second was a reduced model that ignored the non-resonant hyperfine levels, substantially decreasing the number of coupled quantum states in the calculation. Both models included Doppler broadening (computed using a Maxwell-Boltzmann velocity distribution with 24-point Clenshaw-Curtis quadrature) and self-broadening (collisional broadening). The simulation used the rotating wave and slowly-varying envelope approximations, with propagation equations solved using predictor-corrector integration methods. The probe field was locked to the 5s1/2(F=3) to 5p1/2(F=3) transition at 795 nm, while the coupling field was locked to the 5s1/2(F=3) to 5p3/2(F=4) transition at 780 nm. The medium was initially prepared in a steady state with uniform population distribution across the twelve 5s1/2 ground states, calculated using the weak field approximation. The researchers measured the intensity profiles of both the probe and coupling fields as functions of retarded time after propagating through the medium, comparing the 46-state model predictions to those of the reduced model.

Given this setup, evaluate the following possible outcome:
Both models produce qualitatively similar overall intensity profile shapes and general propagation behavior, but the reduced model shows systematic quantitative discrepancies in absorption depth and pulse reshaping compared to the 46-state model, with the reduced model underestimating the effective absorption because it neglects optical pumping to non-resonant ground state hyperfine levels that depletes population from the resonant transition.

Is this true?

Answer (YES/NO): NO